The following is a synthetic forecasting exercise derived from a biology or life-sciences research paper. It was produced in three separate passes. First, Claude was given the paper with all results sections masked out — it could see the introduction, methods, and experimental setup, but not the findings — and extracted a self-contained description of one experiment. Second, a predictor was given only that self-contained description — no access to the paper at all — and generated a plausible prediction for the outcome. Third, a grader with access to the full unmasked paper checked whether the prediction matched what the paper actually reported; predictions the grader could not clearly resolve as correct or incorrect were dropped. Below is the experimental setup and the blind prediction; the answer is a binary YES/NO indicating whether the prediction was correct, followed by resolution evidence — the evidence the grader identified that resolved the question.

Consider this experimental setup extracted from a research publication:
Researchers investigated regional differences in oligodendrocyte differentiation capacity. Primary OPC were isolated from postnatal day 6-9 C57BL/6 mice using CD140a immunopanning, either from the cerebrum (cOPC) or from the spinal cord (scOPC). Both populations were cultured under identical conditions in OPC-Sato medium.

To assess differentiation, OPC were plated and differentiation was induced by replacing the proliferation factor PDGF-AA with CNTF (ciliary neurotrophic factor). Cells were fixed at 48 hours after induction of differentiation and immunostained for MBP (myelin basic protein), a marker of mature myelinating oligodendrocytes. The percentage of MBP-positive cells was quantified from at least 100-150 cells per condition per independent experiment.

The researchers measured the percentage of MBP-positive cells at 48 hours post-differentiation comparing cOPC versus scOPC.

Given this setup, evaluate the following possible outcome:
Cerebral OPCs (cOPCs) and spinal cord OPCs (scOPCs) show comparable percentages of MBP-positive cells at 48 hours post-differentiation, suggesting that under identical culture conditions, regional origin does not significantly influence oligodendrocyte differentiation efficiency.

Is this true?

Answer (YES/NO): NO